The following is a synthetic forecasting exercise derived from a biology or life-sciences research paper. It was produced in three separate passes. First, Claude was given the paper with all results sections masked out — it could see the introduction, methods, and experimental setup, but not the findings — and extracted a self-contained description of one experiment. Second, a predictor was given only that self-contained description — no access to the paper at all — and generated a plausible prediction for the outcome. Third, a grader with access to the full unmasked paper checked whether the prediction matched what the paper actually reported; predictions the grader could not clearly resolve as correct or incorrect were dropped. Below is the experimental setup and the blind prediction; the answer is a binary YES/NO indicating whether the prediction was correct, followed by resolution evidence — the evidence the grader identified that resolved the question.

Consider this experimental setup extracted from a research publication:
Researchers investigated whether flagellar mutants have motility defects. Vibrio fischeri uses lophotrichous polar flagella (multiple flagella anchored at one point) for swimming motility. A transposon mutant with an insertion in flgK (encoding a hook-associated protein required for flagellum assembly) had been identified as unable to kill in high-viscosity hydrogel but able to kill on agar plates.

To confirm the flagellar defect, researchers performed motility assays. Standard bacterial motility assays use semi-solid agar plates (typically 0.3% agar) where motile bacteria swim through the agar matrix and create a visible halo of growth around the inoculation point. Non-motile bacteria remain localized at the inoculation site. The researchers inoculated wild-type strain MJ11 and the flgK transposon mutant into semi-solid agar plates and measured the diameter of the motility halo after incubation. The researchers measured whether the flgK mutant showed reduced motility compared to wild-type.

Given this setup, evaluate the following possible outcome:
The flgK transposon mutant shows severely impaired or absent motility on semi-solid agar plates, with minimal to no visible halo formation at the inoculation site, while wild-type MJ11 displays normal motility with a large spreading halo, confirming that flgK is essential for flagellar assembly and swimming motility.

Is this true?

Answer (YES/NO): YES